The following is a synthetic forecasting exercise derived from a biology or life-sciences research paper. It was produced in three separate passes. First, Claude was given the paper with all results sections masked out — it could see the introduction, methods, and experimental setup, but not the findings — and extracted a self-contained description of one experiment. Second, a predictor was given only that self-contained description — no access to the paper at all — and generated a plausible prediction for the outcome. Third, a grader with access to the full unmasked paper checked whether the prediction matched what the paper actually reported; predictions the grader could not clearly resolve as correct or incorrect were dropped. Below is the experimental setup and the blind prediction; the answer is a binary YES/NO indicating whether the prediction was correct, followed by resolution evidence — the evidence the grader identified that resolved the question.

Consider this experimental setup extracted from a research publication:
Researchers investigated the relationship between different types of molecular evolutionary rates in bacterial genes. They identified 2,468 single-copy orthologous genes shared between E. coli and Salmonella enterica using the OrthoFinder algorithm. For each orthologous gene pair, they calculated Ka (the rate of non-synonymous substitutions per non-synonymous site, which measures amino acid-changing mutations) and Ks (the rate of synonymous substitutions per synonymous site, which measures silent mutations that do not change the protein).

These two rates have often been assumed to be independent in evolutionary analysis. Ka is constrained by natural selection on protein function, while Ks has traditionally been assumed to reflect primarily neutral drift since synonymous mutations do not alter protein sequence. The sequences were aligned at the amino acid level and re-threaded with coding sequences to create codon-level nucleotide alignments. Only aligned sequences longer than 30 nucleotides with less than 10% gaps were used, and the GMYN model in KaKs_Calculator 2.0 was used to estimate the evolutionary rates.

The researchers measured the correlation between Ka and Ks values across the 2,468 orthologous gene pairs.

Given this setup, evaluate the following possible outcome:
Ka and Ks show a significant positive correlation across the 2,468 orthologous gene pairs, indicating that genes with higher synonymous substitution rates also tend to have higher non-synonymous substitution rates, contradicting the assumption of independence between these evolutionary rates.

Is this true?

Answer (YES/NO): YES